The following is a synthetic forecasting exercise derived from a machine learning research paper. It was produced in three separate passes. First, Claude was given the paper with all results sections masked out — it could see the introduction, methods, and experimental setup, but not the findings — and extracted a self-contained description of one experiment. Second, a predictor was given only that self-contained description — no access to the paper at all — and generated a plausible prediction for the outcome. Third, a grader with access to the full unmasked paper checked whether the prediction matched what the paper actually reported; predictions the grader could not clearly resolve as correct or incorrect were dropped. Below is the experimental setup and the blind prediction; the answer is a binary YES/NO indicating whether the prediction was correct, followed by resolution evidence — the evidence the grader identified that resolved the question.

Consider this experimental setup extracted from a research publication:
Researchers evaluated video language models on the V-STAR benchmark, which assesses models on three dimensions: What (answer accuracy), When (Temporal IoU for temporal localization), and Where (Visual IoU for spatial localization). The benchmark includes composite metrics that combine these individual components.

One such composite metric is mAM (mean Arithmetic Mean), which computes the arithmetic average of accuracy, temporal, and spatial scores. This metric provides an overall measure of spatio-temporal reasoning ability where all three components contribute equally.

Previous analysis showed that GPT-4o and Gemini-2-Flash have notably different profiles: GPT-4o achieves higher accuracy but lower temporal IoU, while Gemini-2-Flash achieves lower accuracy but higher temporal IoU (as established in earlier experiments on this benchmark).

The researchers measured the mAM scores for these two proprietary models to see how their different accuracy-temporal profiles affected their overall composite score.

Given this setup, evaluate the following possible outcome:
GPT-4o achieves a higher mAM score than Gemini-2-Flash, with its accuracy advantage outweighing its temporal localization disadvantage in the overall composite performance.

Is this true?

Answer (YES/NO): NO